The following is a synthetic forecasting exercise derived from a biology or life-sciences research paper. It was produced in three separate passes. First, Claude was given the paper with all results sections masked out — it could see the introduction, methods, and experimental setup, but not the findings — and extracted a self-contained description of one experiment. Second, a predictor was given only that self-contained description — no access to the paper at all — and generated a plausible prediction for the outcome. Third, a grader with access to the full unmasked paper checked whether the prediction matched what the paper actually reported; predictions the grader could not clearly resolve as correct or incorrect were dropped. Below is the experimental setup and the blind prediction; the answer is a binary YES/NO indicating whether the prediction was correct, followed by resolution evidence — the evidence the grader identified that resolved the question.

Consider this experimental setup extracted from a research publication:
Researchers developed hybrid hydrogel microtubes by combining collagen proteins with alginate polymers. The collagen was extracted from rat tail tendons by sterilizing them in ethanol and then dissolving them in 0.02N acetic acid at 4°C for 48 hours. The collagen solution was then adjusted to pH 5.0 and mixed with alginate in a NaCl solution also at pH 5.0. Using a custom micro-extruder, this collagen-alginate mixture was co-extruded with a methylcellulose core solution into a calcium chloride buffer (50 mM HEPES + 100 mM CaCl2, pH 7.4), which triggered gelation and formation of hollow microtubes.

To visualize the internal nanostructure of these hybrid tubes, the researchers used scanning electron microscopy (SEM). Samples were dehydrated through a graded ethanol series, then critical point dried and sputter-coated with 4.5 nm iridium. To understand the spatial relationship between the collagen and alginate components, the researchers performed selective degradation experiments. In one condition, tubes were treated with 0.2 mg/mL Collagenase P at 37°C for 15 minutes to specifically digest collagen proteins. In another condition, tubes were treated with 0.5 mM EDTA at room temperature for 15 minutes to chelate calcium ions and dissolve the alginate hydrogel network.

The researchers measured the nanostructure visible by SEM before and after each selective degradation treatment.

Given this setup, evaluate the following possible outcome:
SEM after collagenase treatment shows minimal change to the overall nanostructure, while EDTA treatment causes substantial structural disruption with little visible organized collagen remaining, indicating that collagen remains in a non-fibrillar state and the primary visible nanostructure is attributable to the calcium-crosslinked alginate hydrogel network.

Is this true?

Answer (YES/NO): NO